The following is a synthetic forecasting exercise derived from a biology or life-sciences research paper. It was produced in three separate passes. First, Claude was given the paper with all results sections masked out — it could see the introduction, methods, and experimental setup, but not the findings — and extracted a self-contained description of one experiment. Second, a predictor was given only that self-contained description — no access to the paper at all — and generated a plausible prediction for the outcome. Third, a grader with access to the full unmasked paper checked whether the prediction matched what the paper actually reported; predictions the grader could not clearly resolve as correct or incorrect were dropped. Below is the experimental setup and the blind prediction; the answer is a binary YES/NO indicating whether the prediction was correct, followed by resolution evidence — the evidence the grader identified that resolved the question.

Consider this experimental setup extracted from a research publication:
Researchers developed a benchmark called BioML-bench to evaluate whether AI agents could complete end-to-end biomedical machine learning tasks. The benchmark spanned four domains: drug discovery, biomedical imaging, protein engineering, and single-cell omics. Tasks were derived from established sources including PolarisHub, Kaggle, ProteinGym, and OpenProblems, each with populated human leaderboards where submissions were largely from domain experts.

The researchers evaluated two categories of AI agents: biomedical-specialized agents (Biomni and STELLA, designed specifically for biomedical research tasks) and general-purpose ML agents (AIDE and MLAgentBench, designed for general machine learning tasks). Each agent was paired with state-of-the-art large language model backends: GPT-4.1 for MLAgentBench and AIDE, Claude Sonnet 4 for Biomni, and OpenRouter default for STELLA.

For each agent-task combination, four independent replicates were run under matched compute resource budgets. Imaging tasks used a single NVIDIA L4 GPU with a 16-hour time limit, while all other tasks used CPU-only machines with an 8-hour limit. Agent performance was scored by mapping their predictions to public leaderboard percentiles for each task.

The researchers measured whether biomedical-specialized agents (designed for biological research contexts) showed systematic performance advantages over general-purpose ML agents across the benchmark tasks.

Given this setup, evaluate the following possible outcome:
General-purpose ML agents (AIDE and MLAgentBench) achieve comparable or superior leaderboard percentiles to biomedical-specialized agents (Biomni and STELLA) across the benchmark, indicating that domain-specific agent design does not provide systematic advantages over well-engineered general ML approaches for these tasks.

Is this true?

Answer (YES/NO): YES